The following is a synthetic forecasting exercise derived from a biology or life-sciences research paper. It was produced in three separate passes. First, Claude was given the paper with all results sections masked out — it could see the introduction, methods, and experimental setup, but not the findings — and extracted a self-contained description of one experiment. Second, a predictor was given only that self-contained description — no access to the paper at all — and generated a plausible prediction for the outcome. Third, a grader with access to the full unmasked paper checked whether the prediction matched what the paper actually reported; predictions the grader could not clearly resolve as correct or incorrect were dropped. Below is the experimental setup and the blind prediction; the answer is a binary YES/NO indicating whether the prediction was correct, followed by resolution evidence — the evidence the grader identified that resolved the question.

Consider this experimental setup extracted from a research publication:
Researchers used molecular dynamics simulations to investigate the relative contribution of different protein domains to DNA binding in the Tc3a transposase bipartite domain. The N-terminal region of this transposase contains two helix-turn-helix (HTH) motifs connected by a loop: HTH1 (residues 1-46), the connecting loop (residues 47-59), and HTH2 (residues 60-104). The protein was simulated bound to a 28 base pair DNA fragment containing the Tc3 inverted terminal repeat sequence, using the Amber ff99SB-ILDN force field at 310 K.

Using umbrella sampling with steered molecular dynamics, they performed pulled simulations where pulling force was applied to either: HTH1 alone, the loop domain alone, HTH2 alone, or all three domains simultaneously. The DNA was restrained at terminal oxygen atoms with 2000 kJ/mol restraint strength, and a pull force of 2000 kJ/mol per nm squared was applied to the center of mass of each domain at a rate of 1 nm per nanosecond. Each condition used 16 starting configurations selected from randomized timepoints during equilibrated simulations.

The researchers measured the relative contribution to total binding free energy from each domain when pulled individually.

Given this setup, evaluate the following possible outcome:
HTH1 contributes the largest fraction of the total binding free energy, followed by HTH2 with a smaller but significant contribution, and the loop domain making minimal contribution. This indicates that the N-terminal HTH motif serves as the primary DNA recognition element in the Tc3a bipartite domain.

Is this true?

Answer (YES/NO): NO